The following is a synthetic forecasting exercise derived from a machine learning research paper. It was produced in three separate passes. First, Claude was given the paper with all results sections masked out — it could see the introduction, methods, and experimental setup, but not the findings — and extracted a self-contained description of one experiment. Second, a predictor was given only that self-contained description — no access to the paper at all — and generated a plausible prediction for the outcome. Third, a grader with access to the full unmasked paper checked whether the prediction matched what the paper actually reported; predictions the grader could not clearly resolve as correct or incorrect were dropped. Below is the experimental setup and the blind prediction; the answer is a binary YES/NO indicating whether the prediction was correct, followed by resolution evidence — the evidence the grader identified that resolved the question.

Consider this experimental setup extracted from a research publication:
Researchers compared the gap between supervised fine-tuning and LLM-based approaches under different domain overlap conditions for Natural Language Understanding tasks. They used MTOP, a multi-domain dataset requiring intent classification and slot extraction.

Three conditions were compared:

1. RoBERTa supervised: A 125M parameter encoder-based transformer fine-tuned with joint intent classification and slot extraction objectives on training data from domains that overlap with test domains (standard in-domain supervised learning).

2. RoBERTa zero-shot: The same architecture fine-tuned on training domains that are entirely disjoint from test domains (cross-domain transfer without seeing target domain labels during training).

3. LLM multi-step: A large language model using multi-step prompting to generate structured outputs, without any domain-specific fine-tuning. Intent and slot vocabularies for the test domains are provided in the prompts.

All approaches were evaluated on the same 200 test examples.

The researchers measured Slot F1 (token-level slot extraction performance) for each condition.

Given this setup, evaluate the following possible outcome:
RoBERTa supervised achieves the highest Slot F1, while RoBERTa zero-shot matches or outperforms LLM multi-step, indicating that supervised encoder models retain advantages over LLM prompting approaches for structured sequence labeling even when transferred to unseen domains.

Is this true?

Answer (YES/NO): NO